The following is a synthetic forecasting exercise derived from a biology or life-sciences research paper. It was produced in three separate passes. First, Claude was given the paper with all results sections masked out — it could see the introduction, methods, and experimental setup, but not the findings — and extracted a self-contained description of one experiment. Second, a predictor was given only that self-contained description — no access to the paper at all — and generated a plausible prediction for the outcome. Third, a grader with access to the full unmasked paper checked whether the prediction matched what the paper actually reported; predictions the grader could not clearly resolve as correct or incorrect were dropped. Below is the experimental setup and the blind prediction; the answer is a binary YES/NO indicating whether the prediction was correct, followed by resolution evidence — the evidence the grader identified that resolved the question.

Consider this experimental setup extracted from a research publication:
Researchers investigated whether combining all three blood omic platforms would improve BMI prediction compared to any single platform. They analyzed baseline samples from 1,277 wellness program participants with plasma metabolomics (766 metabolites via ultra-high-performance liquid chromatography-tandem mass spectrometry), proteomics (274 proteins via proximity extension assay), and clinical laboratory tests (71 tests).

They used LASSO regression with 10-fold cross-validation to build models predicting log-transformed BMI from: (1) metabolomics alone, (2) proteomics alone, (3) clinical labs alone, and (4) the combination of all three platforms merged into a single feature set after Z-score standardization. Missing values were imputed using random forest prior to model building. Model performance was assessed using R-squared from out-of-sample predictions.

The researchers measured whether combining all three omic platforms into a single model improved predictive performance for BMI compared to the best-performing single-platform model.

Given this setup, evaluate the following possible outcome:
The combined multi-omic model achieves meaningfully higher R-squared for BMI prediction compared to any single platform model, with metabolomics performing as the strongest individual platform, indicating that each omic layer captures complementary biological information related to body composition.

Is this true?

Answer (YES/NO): NO